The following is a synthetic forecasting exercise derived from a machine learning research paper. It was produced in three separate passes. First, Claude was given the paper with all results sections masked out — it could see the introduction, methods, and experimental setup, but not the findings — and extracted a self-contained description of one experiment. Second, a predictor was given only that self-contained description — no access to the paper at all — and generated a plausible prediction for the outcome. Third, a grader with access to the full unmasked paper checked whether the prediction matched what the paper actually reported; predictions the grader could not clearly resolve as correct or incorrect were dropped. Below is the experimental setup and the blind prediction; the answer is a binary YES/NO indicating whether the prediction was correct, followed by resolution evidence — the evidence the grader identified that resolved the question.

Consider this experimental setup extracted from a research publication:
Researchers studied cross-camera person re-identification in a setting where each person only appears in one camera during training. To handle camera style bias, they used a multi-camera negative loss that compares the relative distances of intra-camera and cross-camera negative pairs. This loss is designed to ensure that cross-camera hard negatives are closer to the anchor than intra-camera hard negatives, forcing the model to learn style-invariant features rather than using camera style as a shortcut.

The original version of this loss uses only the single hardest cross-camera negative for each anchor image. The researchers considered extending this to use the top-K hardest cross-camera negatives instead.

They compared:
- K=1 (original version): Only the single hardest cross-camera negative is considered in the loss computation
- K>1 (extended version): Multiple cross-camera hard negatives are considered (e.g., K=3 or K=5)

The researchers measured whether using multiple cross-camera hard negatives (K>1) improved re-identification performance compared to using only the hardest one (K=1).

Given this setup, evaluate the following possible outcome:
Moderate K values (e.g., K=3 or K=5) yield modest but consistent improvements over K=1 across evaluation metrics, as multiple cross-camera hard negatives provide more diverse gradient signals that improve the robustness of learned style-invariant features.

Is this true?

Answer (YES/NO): NO